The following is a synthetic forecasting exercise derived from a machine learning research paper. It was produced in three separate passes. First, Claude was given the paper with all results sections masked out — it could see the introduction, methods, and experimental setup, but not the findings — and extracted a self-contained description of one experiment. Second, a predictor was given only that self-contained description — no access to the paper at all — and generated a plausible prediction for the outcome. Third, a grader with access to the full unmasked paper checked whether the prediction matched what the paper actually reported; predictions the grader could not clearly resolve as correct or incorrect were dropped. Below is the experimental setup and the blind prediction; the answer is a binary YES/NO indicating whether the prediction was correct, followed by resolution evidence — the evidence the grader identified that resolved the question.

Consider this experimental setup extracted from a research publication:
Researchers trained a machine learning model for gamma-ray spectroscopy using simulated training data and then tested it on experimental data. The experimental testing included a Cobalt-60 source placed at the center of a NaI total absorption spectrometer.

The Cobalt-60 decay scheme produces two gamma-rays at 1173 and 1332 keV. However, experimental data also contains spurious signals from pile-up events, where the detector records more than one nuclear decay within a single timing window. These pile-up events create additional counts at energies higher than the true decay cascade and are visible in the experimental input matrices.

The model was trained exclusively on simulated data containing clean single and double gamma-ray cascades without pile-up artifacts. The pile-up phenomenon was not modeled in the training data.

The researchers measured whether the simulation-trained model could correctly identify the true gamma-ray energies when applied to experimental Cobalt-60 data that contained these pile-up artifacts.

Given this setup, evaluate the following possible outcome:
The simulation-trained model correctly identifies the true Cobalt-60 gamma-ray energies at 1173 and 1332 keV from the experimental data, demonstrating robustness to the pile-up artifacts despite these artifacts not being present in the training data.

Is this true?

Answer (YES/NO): YES